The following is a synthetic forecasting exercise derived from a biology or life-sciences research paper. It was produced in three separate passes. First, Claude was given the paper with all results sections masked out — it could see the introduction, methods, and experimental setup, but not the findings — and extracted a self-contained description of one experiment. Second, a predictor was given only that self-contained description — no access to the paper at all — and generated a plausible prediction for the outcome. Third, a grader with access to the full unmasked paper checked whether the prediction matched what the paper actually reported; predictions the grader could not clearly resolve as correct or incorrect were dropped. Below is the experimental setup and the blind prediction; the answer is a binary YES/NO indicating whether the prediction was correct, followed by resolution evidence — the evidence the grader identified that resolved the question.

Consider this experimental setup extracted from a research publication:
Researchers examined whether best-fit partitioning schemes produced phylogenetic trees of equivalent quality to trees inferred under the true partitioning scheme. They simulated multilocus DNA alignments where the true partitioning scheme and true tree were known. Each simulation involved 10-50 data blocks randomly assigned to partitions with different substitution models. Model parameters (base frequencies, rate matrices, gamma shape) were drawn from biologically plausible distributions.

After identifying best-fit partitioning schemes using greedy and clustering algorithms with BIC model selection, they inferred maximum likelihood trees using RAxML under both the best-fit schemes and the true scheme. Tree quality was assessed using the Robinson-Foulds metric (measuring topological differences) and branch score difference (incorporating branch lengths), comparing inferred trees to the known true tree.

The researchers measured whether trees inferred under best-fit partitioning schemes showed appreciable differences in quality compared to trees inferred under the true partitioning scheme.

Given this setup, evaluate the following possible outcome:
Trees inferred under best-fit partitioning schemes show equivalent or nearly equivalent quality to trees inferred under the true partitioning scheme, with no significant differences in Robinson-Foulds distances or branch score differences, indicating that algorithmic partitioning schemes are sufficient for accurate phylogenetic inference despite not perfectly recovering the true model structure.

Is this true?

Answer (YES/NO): YES